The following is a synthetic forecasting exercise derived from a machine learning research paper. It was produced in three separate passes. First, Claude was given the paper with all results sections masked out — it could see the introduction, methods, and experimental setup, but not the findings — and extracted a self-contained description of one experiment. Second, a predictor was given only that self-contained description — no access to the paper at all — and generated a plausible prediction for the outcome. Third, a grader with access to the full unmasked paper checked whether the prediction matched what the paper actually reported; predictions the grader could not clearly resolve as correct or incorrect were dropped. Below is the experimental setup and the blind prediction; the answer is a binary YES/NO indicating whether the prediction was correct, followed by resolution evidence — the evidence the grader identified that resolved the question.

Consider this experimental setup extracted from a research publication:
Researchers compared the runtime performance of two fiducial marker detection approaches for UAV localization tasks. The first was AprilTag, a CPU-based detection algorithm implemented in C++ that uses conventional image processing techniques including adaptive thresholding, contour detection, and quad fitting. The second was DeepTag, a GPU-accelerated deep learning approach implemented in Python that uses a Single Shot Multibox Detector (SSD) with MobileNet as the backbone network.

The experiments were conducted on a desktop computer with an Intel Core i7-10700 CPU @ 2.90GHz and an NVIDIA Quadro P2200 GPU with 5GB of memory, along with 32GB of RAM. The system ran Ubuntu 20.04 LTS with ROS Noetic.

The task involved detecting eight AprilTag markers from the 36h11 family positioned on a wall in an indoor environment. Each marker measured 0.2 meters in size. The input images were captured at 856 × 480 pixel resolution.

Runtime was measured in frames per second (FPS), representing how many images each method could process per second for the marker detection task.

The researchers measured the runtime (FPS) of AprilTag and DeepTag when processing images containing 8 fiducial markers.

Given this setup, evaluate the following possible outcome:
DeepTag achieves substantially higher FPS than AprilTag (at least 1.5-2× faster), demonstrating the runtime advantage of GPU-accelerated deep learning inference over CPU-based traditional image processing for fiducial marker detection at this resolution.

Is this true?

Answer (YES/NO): NO